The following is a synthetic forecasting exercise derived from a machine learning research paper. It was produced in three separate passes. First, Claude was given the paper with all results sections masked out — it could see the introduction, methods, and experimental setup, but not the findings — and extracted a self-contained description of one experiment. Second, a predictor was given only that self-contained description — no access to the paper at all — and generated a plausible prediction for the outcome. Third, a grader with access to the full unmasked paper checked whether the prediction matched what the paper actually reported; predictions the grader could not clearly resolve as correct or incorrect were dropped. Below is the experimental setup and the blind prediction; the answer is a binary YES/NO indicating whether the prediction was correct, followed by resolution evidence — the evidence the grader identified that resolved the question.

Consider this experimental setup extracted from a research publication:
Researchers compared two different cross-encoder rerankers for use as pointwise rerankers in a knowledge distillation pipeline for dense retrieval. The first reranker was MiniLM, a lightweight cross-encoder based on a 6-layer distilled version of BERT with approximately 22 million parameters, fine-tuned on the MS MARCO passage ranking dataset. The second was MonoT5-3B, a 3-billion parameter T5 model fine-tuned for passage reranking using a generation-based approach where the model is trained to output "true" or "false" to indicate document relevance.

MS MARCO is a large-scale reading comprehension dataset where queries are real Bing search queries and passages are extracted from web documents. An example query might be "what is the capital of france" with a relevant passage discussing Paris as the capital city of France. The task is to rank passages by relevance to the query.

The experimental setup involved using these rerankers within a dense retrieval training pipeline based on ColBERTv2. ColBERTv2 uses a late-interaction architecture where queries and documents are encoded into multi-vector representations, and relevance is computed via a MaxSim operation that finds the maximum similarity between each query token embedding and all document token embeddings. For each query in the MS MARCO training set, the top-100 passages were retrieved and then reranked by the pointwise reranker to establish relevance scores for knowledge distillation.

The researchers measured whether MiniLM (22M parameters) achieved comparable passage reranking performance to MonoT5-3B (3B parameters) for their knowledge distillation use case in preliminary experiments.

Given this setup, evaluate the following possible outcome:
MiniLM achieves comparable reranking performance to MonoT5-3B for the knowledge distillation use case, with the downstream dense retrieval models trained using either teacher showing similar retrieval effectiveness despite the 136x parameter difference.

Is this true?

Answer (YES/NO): YES